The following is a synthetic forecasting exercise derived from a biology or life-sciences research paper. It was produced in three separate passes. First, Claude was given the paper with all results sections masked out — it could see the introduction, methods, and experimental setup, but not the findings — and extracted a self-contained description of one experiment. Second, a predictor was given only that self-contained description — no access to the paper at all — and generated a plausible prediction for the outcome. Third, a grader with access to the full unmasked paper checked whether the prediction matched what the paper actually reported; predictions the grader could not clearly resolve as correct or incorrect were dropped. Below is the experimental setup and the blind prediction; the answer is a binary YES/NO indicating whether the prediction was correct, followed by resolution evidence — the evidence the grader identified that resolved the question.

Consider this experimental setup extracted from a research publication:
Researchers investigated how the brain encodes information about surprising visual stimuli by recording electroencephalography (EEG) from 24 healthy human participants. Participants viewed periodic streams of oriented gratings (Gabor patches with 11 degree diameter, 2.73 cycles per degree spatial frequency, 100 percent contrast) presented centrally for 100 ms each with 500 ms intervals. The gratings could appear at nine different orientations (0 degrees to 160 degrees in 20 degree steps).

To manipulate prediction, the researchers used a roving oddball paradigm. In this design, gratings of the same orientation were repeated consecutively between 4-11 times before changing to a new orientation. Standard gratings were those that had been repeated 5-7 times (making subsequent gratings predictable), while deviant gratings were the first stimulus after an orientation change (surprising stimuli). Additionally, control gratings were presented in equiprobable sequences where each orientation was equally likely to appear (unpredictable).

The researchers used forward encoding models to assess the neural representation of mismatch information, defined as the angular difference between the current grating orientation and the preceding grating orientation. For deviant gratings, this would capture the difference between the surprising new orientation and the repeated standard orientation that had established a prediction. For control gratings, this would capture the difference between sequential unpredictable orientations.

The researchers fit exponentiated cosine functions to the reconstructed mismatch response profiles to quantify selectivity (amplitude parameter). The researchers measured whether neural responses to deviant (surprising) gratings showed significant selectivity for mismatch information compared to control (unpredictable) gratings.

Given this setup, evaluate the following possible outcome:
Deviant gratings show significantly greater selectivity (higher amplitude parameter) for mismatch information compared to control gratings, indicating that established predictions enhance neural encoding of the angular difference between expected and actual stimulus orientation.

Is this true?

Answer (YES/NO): YES